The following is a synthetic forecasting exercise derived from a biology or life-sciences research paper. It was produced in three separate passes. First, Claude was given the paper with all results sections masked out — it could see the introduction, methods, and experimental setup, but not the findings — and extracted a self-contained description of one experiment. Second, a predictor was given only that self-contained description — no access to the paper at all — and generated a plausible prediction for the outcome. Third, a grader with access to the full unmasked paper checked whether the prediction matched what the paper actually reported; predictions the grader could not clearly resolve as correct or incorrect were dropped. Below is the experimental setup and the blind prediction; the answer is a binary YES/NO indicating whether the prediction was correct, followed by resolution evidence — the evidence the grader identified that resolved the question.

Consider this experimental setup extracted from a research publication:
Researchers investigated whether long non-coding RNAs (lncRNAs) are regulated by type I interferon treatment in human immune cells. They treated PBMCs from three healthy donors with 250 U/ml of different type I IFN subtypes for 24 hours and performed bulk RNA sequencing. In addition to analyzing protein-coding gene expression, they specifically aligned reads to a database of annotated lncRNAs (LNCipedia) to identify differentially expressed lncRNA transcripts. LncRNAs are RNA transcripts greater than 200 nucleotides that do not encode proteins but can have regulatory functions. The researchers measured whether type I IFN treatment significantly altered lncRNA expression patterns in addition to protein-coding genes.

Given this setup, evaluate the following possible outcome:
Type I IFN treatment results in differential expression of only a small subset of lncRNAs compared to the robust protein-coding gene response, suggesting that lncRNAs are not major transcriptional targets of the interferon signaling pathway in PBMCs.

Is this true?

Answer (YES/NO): NO